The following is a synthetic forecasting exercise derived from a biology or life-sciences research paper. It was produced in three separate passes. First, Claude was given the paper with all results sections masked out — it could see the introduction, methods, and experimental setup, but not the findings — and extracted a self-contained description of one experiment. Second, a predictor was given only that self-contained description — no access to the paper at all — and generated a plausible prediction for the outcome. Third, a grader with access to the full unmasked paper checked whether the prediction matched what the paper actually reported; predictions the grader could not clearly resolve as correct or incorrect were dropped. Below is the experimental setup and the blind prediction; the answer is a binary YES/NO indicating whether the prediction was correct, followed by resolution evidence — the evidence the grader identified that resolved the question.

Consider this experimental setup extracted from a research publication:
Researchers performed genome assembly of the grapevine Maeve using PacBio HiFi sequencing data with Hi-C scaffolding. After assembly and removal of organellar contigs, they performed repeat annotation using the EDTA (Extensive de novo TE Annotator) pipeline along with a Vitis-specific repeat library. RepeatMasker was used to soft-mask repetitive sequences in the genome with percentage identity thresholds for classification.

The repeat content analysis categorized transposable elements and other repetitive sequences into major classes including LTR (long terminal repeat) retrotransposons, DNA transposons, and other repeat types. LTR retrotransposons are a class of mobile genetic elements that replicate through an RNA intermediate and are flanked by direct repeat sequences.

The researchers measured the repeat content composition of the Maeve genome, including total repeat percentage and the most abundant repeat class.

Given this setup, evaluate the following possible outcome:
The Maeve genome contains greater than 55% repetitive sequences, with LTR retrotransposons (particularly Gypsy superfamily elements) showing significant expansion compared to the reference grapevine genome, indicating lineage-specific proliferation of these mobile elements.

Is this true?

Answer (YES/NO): NO